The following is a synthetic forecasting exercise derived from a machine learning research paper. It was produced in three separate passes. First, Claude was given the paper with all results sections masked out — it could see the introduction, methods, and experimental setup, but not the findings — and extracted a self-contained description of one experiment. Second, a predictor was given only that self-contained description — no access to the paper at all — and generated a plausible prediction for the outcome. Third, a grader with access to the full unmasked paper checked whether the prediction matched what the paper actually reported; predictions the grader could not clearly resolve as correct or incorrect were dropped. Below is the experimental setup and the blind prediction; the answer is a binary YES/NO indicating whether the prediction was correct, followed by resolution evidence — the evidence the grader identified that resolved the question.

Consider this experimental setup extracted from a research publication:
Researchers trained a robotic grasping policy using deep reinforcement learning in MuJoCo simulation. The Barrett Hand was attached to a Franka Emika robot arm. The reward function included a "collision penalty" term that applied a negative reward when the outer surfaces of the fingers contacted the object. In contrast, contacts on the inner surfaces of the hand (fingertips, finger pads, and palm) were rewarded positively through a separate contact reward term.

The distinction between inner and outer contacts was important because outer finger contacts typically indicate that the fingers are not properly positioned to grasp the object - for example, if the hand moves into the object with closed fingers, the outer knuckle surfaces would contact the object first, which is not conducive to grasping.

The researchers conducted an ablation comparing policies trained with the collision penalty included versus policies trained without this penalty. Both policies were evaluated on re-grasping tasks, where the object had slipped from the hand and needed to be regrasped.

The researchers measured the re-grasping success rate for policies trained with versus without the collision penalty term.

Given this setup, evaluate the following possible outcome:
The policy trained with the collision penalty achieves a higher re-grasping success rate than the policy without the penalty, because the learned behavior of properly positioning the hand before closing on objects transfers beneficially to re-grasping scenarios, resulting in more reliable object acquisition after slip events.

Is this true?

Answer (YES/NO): YES